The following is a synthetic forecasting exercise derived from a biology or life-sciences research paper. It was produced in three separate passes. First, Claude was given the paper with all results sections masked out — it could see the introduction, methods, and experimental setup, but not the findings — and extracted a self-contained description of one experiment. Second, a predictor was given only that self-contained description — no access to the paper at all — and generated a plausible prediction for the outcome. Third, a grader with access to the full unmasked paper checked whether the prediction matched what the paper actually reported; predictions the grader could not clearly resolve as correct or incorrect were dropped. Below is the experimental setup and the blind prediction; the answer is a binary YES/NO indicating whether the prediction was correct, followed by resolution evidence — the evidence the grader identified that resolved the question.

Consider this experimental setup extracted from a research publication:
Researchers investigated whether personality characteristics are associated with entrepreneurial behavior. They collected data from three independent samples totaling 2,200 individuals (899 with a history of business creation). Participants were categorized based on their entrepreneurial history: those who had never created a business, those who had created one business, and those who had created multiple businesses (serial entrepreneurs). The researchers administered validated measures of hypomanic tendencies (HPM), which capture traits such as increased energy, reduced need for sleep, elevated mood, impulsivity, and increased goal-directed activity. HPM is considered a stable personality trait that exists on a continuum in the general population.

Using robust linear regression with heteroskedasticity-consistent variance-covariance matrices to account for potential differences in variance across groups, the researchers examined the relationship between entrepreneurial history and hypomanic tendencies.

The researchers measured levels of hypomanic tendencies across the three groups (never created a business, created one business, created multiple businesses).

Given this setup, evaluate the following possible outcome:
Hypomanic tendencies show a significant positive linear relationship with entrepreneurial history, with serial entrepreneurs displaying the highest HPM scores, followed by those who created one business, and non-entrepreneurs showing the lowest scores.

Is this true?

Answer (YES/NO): YES